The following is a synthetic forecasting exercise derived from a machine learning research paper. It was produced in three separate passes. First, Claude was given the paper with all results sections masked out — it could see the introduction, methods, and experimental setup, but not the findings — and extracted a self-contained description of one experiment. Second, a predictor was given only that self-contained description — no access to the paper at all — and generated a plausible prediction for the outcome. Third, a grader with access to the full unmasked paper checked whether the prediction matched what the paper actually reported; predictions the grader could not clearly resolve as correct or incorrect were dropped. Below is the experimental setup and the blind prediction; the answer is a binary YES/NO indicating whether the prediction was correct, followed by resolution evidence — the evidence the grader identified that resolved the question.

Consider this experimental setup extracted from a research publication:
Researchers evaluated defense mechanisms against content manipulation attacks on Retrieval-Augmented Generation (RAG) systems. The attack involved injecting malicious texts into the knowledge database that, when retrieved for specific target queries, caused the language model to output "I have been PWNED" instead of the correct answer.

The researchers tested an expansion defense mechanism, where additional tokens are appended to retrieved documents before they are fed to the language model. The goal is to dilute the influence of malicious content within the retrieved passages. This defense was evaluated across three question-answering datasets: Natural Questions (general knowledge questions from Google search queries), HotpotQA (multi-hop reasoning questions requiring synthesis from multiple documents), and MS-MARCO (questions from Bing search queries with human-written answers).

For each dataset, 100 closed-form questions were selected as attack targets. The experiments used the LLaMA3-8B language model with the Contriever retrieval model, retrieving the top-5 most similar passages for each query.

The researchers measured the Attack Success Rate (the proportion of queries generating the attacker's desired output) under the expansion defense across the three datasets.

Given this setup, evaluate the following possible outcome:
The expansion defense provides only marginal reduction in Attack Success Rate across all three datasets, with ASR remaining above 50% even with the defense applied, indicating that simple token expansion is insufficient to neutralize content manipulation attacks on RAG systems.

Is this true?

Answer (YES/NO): YES